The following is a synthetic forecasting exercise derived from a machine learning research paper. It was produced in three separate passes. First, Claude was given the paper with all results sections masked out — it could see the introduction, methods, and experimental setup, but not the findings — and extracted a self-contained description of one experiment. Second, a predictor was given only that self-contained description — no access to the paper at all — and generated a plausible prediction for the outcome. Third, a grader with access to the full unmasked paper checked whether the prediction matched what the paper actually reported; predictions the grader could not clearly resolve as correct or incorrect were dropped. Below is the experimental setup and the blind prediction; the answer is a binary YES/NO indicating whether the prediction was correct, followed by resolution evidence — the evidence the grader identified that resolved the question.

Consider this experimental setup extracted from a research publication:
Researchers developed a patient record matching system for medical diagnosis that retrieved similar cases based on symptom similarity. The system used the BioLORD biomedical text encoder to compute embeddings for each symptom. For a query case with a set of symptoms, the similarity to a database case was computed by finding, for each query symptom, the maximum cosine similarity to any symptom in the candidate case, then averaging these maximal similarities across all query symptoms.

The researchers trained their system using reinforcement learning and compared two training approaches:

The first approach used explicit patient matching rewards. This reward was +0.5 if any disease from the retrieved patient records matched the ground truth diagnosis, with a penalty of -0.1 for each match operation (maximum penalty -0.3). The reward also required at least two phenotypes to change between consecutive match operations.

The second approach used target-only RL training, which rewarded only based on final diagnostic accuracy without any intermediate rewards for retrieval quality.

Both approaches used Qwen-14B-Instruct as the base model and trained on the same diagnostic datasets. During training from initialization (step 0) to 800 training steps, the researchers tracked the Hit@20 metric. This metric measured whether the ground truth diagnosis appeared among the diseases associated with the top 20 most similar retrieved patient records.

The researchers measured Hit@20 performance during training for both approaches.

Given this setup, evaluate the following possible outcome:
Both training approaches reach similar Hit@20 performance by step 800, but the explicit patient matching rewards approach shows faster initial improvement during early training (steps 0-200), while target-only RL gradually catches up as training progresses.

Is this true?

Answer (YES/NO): NO